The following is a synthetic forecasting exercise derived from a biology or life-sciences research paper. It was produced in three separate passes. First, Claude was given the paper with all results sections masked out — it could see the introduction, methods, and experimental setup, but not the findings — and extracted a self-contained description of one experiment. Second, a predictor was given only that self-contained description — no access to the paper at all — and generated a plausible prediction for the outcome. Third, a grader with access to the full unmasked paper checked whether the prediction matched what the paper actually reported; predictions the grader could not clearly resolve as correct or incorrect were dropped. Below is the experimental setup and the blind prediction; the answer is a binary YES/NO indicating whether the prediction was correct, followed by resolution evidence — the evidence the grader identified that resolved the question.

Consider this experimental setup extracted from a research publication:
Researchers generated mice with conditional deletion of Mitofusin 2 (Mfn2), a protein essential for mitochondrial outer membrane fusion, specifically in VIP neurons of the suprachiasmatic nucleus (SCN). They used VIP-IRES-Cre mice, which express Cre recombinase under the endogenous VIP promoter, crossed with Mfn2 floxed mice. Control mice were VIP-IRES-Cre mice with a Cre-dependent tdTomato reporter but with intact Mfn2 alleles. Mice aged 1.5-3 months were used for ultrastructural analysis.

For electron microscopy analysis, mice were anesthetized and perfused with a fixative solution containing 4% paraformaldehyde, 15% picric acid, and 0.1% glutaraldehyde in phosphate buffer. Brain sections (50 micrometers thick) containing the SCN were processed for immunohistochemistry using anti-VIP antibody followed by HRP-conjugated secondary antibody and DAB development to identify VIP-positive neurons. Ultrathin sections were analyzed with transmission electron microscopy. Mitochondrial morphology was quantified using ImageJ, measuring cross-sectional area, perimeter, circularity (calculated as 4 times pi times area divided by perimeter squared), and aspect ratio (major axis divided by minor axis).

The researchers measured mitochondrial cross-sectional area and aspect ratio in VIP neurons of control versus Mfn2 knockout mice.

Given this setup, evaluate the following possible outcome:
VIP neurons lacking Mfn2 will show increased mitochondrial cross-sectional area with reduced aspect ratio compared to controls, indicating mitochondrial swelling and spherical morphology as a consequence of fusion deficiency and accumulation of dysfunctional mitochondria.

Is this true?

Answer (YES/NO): YES